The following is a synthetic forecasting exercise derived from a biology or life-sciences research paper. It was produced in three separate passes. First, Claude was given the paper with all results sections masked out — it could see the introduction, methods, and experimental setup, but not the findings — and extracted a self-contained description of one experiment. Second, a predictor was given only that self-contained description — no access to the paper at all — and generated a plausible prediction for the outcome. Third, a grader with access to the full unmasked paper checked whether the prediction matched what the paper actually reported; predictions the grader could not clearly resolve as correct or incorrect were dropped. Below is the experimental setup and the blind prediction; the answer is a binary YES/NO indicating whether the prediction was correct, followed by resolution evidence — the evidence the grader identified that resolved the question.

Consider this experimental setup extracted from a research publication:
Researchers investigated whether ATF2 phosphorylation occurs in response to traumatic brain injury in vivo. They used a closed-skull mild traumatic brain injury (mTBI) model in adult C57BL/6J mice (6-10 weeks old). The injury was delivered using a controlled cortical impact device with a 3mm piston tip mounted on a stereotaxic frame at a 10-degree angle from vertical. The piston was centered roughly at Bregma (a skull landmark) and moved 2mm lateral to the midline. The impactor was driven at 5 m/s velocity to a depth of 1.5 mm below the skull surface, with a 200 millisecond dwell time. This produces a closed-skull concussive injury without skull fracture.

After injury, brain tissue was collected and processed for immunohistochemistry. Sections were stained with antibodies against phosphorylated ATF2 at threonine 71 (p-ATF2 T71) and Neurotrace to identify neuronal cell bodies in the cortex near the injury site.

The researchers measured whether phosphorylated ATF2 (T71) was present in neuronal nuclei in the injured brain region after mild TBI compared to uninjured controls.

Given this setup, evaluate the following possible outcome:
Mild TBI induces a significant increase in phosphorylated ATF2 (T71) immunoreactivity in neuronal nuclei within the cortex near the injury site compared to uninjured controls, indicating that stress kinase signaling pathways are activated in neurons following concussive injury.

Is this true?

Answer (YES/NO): YES